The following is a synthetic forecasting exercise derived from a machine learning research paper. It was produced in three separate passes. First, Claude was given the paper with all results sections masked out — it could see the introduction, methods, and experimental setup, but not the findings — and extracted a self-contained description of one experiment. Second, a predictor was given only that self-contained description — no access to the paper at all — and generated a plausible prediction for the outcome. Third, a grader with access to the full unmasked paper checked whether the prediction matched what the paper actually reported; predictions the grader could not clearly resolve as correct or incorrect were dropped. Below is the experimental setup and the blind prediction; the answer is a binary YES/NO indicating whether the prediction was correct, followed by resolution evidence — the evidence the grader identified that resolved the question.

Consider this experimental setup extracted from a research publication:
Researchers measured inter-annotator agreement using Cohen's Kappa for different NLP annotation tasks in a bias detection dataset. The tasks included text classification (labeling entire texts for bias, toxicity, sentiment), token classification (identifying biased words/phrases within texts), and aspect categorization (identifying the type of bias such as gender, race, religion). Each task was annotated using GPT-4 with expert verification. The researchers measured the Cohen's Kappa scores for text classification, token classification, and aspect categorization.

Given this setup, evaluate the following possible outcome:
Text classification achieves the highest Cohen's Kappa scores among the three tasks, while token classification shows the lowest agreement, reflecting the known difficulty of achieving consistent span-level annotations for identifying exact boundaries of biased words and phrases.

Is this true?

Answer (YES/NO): NO